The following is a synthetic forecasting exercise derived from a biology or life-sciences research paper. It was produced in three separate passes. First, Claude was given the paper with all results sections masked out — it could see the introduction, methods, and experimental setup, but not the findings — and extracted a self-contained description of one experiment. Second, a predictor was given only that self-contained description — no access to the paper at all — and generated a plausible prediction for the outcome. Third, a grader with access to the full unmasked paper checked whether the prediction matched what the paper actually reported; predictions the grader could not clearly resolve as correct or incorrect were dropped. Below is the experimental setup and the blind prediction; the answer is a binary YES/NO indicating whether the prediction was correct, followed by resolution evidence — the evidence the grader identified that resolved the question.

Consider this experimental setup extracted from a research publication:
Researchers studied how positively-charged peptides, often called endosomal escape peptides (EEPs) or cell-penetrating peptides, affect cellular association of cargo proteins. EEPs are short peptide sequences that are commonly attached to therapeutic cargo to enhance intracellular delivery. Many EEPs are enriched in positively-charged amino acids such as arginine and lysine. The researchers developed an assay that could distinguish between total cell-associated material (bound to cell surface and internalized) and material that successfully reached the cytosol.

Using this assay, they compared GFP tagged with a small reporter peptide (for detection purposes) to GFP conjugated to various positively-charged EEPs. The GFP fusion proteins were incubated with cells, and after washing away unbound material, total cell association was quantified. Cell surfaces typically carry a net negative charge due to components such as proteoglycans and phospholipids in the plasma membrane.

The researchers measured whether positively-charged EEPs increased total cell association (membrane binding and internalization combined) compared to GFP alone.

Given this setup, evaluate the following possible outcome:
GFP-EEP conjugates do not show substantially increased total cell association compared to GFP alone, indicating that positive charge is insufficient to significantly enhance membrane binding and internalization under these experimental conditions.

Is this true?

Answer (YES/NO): NO